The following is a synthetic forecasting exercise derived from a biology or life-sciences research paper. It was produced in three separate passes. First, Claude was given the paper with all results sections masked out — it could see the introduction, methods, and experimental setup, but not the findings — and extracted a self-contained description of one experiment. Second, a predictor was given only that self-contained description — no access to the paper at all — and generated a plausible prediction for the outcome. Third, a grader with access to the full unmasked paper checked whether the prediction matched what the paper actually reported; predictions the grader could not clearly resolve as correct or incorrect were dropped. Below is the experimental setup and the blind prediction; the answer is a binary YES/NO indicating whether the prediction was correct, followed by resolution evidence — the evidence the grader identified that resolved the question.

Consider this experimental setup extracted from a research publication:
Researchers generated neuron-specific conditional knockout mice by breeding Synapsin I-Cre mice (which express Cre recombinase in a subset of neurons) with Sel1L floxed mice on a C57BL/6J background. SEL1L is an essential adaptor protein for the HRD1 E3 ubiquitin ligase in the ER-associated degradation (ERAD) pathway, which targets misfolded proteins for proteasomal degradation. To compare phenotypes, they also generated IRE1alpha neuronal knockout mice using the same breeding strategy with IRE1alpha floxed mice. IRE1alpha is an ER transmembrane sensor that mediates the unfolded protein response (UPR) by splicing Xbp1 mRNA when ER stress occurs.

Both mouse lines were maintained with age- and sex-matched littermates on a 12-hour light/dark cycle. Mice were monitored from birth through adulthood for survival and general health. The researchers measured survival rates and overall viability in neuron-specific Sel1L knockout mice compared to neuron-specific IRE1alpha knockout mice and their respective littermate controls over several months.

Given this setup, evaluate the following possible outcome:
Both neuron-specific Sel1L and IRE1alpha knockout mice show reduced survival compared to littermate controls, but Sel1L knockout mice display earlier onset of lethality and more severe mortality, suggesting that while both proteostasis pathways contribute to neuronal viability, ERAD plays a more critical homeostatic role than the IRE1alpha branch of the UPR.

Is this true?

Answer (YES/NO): NO